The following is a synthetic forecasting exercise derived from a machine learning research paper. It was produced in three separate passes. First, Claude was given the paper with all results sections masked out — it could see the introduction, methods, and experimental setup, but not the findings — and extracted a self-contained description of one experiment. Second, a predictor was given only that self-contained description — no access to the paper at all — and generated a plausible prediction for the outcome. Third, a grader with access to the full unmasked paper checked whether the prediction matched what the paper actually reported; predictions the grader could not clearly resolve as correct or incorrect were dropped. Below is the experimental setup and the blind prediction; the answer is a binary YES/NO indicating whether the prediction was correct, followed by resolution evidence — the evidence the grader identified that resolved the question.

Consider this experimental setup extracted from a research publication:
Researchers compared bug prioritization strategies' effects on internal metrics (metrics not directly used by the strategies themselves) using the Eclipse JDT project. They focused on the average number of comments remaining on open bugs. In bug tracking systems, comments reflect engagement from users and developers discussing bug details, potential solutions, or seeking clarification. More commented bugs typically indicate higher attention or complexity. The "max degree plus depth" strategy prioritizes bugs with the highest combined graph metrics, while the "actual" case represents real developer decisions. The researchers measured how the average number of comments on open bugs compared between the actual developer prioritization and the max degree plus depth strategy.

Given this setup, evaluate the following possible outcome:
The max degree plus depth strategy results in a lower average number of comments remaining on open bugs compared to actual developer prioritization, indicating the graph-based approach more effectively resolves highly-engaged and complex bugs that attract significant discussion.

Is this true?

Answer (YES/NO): NO